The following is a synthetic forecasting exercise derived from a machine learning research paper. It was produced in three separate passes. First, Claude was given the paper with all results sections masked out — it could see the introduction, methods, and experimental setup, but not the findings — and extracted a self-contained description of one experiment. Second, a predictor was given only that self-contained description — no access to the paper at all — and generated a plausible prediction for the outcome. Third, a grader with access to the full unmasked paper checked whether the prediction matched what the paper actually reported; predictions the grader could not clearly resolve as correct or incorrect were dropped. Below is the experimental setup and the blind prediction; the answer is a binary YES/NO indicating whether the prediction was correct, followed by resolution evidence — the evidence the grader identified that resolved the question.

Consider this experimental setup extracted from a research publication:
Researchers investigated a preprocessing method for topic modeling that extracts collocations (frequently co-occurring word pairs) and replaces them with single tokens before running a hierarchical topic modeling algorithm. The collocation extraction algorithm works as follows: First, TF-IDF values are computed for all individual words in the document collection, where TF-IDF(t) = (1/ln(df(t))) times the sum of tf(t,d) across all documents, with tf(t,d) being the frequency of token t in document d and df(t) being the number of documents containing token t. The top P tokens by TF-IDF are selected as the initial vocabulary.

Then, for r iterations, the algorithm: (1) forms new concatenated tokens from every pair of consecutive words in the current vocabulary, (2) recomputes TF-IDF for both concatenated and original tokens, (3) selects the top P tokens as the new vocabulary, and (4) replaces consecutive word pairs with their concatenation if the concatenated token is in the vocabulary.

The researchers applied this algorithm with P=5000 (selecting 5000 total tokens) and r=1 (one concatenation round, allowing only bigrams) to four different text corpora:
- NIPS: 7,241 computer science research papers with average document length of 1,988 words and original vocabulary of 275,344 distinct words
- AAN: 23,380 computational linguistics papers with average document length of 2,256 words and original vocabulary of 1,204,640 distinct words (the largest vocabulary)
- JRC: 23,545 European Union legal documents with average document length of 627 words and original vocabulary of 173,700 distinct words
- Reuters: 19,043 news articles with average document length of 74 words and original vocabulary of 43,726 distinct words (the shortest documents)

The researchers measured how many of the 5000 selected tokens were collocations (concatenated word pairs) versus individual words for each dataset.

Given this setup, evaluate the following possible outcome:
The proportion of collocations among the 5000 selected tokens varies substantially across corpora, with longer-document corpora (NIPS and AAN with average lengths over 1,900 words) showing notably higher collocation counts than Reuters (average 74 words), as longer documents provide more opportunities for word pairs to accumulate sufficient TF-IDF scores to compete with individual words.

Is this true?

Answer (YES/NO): NO